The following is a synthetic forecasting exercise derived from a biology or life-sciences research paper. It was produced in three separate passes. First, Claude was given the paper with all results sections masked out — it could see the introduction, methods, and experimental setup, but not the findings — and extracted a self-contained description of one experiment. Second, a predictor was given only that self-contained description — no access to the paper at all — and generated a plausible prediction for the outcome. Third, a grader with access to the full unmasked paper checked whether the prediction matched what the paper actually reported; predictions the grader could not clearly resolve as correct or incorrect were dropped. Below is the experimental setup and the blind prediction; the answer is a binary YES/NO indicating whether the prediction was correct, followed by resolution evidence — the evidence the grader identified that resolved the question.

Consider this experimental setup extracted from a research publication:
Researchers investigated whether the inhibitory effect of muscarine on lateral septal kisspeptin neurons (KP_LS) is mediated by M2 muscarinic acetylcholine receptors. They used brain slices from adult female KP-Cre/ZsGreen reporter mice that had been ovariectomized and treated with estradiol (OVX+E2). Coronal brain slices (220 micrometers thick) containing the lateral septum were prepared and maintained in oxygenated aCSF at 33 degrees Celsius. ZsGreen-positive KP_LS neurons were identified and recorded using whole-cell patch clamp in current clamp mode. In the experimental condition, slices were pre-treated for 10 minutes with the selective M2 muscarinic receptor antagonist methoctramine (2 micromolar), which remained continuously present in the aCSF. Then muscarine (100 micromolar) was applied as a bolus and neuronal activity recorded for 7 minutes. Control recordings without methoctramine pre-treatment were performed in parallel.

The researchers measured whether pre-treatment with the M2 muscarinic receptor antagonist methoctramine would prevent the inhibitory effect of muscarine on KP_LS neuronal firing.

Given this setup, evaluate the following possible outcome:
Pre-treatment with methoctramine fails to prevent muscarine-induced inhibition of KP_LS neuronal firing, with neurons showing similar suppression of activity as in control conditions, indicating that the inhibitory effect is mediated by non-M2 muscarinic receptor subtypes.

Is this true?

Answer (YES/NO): NO